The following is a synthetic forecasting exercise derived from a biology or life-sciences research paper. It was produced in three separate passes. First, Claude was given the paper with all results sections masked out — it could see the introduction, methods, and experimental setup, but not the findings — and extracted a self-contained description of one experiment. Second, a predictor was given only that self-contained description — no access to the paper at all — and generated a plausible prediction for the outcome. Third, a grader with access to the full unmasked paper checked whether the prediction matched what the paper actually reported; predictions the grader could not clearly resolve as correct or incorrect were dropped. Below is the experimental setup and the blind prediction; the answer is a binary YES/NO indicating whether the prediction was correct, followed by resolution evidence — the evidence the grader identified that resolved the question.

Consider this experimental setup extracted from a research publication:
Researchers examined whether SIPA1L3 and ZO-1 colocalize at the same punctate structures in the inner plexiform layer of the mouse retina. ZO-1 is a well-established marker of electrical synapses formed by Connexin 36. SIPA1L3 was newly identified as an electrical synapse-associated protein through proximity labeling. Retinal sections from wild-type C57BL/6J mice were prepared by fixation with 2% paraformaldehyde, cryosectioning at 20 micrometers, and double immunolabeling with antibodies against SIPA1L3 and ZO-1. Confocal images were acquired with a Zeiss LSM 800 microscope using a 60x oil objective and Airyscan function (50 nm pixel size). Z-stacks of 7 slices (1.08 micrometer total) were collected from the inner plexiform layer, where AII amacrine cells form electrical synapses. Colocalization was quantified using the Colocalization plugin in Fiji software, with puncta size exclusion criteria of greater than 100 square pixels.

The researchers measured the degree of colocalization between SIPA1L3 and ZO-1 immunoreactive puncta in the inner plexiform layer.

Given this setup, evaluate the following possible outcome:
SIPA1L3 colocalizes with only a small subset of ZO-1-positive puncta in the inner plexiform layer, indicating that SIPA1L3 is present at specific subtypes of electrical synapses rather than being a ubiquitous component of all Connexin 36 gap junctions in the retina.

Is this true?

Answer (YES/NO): NO